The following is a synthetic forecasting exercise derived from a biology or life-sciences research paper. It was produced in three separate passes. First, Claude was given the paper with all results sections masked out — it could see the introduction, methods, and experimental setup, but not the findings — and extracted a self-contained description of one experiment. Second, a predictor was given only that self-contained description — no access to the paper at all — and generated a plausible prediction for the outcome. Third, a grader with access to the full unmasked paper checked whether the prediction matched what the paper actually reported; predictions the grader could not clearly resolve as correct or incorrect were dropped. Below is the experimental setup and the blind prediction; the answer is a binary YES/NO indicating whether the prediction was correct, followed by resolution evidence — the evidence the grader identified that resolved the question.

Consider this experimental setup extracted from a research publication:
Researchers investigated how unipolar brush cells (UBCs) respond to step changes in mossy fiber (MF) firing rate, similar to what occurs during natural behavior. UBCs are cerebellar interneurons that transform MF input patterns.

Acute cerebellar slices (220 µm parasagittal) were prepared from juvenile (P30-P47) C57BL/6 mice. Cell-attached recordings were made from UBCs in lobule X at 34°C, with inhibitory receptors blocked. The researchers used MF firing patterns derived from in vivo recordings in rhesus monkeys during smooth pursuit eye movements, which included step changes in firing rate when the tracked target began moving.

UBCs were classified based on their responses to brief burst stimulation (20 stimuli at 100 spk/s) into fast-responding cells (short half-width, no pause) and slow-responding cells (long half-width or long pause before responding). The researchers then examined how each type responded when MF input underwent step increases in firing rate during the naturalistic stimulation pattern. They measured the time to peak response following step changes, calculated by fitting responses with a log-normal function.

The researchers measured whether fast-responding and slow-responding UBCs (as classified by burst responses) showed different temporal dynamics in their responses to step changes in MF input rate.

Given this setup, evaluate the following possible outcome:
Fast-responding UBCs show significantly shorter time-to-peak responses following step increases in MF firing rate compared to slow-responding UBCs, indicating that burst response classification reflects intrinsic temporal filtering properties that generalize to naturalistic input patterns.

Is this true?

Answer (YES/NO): YES